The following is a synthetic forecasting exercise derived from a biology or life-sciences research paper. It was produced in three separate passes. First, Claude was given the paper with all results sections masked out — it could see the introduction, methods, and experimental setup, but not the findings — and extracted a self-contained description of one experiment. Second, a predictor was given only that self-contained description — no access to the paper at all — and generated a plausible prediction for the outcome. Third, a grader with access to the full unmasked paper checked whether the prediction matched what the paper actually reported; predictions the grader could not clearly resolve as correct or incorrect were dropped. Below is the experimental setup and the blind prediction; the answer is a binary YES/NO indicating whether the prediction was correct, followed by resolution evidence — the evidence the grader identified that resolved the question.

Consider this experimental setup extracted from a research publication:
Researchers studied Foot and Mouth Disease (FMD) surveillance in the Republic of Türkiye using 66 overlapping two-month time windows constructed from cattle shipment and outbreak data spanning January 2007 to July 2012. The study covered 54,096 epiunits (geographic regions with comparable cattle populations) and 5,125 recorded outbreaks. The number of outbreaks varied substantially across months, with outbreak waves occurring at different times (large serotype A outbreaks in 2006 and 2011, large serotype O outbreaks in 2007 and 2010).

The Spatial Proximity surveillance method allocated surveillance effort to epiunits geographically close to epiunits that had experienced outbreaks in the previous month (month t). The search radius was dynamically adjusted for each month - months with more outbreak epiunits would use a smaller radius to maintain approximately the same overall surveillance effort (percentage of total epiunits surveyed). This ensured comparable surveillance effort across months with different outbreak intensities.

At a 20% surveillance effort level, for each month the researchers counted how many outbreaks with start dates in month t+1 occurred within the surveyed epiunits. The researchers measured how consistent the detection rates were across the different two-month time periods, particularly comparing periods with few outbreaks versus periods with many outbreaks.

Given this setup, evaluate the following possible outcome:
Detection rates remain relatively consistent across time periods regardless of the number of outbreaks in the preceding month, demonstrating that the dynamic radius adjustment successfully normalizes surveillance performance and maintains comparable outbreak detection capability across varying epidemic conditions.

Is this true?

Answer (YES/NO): NO